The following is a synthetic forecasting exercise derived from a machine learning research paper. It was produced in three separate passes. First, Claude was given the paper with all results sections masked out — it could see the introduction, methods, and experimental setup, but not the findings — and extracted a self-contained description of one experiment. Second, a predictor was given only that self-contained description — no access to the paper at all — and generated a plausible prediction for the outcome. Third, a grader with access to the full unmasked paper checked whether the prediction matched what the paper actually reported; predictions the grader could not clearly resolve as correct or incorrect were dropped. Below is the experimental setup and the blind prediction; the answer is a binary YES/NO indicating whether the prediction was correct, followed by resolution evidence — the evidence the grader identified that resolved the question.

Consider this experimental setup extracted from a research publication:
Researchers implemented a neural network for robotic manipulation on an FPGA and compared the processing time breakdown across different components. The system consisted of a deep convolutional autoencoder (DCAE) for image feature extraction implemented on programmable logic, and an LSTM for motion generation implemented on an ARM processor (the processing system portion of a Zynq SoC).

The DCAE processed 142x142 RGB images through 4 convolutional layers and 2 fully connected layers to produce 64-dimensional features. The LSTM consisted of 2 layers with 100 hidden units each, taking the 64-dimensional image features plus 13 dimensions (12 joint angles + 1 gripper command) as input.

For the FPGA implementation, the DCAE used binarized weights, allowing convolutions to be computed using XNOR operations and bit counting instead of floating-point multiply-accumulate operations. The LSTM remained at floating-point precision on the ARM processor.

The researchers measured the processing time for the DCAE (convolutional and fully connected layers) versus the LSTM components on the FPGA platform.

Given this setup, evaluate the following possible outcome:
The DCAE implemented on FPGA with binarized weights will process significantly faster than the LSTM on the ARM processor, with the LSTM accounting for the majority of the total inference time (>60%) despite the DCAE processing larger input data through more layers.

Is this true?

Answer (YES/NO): NO